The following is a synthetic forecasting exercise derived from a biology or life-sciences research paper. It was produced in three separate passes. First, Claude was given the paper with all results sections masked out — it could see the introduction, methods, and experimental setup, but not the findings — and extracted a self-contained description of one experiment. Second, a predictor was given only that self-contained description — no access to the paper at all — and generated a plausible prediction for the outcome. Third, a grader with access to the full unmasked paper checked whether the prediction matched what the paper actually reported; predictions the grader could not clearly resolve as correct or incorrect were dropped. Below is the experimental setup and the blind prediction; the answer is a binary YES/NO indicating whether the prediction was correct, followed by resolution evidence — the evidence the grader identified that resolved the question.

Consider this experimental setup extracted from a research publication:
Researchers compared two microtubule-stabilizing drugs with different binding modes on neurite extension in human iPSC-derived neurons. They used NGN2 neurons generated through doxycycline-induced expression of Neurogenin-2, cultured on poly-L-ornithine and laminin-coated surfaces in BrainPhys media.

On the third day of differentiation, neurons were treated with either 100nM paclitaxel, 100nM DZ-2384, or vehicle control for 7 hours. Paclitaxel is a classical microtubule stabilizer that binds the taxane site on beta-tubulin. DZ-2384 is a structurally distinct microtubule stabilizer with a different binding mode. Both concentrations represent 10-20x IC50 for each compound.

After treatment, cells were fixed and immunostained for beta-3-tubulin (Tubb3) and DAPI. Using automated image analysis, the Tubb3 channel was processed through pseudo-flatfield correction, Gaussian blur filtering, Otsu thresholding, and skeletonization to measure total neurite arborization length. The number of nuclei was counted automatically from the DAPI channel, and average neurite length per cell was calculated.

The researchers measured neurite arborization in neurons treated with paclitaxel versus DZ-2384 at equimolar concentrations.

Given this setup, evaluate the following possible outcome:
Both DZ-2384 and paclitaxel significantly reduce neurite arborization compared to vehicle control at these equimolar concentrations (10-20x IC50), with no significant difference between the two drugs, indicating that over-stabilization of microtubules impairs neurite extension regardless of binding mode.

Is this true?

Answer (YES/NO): NO